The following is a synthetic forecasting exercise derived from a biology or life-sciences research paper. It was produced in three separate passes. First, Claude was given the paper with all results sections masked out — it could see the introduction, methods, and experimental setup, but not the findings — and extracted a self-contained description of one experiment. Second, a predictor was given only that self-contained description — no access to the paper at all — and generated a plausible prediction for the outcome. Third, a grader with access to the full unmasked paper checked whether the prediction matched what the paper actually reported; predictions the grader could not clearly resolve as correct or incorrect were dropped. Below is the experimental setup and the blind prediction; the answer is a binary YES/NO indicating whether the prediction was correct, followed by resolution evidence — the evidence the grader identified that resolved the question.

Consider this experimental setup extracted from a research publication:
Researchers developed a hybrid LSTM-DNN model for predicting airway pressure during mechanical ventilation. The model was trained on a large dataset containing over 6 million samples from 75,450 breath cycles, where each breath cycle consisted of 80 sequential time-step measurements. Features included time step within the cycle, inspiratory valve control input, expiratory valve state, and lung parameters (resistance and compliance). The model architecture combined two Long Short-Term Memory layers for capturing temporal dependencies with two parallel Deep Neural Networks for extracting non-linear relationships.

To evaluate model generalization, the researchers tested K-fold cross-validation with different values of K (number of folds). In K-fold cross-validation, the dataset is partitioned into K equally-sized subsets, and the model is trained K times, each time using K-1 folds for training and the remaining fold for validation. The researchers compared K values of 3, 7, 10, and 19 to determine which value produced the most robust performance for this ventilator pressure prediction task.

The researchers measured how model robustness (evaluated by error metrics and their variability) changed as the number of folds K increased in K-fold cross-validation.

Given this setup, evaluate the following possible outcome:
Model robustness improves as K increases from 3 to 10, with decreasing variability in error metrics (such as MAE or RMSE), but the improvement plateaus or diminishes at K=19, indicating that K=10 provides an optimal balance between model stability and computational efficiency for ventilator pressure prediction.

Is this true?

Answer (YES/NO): NO